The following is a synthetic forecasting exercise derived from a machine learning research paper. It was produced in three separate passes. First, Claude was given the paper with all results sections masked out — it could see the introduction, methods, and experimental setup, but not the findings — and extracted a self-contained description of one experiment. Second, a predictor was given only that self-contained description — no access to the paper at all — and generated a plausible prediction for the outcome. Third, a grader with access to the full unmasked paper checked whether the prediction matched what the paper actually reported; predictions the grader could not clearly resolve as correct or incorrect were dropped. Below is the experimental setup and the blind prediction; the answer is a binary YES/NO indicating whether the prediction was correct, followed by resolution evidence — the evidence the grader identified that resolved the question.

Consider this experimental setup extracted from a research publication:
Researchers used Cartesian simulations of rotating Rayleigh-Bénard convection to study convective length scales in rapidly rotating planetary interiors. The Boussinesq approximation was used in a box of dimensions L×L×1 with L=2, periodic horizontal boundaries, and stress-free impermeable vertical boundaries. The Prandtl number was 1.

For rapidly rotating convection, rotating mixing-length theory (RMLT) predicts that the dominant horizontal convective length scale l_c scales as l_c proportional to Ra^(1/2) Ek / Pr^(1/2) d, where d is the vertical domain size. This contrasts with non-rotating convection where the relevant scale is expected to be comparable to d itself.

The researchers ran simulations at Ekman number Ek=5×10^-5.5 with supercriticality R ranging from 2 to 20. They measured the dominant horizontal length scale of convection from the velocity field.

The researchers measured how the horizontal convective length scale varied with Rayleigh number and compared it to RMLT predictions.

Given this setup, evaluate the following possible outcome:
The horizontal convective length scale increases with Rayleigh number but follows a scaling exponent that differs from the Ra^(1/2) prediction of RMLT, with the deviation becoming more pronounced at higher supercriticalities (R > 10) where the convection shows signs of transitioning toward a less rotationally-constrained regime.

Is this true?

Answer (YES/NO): NO